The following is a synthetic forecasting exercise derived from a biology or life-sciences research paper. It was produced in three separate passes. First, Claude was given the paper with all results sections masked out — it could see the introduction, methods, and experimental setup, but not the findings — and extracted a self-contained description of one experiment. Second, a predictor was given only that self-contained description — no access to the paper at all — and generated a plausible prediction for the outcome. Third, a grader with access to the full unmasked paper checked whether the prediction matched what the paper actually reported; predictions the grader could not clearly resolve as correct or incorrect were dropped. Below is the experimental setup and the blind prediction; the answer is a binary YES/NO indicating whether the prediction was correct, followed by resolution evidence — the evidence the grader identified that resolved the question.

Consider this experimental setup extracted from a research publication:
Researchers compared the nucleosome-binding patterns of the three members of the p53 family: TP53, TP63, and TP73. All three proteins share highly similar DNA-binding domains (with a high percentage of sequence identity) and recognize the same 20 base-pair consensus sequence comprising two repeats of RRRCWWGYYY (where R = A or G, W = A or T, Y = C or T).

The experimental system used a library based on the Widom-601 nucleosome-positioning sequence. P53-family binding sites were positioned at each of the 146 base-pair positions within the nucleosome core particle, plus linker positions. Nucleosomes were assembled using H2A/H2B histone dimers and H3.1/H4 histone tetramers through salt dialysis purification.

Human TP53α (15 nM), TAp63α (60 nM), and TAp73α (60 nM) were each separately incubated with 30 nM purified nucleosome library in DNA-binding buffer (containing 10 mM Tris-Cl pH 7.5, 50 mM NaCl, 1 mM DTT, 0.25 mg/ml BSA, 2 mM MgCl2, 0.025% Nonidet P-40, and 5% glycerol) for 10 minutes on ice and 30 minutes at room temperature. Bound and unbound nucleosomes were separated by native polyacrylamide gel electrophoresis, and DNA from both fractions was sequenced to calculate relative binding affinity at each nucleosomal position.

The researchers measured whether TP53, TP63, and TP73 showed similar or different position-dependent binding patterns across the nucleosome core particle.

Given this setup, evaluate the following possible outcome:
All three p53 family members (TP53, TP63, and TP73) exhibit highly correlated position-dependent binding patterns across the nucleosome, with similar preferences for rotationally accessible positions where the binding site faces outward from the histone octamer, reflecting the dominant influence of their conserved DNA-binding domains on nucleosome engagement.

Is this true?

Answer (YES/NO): YES